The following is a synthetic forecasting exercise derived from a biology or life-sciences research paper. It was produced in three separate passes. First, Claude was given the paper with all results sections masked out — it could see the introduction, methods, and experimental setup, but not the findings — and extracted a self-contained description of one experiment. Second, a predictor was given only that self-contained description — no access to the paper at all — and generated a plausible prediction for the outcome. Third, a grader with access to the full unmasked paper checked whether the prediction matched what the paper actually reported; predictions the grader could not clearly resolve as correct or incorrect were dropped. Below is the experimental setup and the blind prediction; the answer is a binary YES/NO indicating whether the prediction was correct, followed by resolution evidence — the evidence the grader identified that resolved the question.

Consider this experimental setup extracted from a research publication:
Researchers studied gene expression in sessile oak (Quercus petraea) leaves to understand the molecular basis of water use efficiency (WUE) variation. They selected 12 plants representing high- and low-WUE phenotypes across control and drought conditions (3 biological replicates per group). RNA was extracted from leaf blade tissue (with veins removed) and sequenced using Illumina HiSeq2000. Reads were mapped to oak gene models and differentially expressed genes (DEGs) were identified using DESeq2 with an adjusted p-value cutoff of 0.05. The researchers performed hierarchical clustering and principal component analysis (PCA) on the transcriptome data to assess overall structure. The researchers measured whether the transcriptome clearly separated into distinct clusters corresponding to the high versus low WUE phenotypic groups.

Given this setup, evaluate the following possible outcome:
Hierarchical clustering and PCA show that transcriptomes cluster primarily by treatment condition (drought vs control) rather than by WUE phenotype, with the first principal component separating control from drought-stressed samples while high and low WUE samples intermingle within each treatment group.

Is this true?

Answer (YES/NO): NO